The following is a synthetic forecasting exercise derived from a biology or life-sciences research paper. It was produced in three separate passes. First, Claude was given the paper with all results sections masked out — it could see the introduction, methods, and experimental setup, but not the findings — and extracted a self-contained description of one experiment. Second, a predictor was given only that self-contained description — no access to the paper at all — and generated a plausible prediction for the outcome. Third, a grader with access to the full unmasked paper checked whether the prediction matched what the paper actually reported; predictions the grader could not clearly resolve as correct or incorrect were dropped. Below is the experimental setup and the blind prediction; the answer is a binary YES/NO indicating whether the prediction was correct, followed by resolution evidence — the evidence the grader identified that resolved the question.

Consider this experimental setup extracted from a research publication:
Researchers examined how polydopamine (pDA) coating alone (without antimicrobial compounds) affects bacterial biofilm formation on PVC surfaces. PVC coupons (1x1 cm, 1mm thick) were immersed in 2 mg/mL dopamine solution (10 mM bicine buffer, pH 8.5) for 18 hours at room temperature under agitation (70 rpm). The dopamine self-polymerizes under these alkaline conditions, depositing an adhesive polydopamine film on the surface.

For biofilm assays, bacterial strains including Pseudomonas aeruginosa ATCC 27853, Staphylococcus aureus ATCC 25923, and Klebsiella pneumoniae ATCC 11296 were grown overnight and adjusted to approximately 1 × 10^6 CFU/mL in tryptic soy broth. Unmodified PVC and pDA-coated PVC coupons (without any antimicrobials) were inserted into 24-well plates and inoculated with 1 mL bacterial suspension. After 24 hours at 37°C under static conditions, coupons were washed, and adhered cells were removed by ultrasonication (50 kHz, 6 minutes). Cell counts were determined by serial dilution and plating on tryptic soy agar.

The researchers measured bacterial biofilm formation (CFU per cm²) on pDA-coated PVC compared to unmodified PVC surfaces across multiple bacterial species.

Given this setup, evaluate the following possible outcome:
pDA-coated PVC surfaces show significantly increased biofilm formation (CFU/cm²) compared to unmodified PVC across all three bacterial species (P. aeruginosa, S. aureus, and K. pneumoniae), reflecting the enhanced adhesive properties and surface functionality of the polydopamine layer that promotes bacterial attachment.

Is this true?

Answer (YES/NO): NO